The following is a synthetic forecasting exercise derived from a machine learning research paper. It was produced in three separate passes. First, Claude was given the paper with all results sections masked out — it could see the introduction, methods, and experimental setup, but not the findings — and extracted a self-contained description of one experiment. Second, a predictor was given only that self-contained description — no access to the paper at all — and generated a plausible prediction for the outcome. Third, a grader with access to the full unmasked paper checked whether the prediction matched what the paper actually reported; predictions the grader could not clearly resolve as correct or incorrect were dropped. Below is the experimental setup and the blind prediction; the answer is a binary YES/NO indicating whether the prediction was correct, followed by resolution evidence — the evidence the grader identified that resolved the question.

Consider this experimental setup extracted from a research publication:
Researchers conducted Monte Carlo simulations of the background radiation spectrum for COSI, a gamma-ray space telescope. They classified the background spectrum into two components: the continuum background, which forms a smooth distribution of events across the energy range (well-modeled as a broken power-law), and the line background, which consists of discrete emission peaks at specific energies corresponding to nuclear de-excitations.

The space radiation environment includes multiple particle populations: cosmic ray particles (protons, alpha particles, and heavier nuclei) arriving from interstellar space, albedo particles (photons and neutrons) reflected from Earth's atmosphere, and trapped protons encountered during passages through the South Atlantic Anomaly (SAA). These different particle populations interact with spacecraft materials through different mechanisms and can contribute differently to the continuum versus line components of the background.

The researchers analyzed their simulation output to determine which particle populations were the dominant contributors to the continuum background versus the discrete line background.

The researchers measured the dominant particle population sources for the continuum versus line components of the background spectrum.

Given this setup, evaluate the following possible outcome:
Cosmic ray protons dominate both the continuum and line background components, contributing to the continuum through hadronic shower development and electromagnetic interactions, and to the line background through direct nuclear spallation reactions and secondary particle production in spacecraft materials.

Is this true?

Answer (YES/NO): NO